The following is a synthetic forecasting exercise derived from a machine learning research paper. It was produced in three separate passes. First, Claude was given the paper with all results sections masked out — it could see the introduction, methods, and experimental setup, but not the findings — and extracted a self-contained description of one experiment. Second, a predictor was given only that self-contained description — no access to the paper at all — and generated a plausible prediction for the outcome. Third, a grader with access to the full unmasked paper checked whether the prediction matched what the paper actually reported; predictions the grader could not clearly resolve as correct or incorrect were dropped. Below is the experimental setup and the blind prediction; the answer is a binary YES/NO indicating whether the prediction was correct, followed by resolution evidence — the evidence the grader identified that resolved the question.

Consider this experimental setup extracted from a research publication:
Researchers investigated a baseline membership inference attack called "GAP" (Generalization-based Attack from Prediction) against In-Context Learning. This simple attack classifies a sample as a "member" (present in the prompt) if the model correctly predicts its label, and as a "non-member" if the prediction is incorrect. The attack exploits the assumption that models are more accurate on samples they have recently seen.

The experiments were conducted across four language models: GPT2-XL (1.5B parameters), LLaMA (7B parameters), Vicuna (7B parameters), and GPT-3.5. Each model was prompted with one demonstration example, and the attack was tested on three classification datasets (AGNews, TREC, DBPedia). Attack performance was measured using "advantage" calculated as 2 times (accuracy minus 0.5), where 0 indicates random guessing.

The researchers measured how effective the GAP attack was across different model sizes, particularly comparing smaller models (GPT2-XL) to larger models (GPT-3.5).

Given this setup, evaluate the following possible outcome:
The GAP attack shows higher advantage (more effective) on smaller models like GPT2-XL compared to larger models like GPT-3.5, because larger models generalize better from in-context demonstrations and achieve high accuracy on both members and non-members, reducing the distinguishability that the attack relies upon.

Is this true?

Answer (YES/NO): YES